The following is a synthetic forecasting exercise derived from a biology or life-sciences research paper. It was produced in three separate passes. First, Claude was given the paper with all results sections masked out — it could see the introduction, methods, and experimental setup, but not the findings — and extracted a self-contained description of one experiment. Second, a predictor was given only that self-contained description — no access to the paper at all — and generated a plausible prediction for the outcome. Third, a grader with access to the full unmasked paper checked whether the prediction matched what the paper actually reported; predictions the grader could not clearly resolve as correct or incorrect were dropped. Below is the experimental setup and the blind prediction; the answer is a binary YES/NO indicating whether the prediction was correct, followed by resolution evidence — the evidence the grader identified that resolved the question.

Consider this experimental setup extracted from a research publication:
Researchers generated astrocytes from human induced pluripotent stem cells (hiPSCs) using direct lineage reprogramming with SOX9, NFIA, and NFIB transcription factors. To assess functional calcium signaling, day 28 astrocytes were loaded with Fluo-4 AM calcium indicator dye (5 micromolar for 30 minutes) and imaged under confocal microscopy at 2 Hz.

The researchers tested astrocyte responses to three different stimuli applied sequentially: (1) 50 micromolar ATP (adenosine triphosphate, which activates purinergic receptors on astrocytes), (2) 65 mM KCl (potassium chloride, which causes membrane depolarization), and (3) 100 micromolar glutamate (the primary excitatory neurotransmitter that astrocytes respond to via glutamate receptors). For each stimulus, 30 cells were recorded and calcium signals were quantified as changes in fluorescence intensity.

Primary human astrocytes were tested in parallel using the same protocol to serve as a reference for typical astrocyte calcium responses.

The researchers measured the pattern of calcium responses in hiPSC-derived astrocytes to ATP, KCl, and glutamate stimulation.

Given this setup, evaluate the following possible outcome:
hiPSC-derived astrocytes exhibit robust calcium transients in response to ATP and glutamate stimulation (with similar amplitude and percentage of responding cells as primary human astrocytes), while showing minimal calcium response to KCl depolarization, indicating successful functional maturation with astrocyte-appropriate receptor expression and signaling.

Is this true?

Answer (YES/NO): NO